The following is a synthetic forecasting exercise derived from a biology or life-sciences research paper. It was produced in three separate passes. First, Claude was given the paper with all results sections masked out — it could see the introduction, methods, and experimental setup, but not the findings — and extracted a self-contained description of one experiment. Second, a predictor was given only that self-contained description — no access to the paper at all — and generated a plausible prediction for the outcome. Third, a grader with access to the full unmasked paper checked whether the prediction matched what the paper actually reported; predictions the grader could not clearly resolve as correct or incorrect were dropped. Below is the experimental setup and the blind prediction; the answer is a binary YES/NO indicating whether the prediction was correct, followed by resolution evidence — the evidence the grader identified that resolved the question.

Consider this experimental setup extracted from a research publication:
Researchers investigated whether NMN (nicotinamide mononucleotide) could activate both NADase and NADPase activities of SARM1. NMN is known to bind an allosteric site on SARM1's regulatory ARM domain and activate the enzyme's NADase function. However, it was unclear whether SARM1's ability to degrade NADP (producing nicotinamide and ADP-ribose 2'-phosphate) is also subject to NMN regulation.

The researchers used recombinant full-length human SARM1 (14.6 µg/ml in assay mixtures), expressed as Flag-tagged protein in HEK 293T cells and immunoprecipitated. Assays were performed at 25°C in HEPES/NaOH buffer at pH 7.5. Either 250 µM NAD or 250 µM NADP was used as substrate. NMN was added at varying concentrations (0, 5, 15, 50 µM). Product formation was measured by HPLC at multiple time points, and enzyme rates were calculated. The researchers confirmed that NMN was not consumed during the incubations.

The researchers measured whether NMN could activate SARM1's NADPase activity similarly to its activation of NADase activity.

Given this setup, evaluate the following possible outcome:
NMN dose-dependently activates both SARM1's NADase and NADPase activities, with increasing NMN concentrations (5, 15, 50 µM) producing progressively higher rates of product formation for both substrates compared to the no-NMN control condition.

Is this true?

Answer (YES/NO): YES